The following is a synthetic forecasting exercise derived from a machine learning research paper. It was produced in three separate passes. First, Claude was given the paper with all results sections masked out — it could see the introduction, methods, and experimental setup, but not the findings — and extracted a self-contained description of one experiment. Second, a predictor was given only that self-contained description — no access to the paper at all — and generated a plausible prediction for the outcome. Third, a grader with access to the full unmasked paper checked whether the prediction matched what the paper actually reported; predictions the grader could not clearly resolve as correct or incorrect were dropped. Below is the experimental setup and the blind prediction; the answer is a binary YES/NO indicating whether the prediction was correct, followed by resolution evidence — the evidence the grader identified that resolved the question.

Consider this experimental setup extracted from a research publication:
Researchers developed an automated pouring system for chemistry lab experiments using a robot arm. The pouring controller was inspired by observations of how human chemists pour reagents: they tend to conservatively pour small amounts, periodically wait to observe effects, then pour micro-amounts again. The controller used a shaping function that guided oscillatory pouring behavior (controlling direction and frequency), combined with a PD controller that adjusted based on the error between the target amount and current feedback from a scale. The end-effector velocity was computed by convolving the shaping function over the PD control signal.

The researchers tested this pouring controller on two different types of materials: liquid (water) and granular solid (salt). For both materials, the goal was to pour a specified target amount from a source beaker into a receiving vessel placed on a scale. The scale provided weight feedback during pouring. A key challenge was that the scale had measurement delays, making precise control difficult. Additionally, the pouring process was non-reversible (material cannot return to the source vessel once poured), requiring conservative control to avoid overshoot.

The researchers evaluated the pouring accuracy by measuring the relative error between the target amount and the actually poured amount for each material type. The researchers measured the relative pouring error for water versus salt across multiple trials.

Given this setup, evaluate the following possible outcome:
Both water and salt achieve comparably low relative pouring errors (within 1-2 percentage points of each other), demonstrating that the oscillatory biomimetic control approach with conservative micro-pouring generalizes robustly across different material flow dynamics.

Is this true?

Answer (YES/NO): YES